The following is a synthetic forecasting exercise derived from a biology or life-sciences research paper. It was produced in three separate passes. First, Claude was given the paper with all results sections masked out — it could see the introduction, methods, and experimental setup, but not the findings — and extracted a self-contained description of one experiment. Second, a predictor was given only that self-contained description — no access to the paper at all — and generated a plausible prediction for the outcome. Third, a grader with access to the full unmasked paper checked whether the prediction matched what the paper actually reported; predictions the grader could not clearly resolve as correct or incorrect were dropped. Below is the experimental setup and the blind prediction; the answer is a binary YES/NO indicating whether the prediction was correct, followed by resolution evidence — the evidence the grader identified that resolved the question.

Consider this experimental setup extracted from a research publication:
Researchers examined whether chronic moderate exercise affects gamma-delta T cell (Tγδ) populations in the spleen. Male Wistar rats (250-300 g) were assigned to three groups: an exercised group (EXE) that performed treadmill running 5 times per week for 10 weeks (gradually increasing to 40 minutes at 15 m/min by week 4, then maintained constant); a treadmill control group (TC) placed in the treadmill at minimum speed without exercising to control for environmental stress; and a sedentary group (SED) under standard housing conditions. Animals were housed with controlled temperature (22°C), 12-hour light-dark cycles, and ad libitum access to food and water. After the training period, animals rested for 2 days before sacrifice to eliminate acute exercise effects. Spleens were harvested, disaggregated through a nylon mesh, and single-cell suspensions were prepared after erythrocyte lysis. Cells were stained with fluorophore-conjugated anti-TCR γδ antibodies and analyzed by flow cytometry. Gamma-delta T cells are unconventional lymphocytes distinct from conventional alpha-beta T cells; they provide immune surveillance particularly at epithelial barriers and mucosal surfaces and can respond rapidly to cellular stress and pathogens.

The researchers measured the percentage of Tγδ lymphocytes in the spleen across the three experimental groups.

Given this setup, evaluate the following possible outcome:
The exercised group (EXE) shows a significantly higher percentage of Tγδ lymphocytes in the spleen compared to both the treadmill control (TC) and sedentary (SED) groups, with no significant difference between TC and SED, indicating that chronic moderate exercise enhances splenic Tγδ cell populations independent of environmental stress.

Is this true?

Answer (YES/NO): YES